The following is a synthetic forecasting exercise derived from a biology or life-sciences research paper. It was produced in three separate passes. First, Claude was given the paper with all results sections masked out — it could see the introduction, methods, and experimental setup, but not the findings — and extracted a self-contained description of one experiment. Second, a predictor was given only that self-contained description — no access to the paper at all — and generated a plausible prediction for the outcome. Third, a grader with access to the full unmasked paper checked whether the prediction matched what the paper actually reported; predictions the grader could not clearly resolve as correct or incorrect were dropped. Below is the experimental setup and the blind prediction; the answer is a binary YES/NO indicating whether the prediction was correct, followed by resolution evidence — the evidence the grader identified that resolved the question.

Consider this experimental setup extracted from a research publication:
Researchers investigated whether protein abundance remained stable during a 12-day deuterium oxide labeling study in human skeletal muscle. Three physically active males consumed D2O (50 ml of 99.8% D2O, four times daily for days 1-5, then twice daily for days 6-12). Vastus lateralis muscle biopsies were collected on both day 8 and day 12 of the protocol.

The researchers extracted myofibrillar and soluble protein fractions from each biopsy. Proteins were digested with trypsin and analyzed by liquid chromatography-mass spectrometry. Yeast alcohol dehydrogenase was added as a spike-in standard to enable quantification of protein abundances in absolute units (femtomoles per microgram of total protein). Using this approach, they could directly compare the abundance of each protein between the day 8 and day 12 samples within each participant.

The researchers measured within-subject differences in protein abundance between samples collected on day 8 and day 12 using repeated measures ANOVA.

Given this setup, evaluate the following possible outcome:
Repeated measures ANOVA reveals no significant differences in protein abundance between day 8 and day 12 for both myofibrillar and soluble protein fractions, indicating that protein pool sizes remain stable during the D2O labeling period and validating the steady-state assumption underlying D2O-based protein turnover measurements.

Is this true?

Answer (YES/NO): NO